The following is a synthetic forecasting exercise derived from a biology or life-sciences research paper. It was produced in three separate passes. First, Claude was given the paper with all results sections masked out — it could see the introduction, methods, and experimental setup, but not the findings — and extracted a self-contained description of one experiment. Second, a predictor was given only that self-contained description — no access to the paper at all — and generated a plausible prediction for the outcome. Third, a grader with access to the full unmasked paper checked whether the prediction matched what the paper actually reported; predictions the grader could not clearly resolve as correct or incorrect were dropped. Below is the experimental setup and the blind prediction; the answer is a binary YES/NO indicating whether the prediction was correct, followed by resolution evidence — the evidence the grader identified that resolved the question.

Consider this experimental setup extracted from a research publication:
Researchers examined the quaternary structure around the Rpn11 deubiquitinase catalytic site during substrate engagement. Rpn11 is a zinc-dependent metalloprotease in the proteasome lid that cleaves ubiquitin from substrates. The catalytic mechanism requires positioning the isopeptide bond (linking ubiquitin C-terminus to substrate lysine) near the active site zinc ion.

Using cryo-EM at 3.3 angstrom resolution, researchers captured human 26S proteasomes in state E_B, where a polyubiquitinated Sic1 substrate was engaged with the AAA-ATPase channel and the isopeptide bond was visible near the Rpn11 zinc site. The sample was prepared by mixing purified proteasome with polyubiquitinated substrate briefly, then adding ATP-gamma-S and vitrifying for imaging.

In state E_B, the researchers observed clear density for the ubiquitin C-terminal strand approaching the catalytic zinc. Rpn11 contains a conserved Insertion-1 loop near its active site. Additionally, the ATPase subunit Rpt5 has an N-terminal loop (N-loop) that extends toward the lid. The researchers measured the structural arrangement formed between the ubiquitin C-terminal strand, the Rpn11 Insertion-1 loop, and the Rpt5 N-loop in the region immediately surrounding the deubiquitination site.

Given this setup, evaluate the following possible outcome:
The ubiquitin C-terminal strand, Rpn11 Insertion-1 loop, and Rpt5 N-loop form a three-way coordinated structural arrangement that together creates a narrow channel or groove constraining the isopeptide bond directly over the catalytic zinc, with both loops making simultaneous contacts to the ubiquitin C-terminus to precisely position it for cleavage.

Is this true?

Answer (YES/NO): NO